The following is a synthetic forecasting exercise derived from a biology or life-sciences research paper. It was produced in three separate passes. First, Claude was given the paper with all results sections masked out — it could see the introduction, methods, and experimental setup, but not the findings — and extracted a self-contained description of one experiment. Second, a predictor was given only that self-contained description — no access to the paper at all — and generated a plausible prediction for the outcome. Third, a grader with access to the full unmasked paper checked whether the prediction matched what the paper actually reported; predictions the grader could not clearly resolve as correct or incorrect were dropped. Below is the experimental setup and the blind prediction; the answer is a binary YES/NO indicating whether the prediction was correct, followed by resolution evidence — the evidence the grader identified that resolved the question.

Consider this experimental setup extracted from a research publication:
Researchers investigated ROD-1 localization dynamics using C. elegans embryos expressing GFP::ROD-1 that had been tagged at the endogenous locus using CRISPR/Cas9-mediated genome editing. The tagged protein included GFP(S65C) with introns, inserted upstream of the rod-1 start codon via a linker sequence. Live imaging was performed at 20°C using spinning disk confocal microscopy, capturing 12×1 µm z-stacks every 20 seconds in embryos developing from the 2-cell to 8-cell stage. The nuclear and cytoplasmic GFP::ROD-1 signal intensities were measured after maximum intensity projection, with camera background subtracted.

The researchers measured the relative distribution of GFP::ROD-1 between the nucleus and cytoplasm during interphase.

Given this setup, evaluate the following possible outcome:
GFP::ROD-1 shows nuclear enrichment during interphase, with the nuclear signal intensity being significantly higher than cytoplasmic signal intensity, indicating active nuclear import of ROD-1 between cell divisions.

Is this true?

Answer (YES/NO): YES